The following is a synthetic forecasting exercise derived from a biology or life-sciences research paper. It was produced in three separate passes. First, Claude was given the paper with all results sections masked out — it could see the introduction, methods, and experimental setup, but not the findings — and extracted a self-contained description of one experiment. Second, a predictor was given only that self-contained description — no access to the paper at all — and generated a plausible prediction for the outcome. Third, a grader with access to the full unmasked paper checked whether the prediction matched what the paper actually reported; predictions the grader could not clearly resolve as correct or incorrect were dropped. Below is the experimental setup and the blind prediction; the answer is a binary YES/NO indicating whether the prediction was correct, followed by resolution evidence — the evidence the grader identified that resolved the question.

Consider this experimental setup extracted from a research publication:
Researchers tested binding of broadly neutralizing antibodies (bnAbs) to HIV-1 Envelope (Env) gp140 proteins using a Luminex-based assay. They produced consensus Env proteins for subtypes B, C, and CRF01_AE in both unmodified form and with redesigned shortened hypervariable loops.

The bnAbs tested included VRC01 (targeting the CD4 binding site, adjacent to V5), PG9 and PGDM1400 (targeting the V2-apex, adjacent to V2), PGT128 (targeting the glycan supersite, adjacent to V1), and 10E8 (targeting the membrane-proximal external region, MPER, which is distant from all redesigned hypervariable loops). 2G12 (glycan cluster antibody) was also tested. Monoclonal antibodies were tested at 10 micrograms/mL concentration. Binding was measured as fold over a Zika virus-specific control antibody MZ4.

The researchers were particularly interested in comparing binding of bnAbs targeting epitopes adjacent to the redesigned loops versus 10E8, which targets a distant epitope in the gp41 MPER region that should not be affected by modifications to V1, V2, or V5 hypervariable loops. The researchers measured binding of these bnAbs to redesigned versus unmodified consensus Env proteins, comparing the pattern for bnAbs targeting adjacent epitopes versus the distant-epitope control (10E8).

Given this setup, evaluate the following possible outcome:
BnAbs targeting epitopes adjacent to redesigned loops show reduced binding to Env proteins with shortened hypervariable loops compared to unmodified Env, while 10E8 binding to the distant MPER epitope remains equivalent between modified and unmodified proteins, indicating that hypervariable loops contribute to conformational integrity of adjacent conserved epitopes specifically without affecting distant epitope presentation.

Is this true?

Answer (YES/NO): NO